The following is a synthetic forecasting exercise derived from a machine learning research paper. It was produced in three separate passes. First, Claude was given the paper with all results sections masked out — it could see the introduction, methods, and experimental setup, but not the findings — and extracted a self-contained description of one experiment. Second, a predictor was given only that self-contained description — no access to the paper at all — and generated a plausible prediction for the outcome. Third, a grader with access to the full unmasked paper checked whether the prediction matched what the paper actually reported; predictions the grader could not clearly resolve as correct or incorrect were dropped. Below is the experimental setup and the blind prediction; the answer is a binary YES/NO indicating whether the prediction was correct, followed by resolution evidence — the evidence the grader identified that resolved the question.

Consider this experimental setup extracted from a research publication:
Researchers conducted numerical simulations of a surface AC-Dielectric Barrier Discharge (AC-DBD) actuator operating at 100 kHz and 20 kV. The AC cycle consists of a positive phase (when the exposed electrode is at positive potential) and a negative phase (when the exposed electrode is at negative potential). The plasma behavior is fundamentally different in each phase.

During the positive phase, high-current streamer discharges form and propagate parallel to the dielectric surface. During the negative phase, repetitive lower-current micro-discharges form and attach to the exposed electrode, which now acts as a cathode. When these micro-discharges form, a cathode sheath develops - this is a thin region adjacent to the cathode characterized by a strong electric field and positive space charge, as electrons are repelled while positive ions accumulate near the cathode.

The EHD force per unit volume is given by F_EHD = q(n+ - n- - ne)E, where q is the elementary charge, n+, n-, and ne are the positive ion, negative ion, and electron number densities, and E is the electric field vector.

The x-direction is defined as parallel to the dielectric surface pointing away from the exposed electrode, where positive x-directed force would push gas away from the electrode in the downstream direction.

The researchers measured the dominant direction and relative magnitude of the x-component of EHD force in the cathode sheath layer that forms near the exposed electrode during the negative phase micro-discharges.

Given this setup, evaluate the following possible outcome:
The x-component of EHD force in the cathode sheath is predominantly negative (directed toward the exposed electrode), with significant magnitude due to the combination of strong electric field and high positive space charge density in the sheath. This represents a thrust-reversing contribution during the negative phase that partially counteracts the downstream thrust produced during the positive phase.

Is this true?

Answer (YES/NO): YES